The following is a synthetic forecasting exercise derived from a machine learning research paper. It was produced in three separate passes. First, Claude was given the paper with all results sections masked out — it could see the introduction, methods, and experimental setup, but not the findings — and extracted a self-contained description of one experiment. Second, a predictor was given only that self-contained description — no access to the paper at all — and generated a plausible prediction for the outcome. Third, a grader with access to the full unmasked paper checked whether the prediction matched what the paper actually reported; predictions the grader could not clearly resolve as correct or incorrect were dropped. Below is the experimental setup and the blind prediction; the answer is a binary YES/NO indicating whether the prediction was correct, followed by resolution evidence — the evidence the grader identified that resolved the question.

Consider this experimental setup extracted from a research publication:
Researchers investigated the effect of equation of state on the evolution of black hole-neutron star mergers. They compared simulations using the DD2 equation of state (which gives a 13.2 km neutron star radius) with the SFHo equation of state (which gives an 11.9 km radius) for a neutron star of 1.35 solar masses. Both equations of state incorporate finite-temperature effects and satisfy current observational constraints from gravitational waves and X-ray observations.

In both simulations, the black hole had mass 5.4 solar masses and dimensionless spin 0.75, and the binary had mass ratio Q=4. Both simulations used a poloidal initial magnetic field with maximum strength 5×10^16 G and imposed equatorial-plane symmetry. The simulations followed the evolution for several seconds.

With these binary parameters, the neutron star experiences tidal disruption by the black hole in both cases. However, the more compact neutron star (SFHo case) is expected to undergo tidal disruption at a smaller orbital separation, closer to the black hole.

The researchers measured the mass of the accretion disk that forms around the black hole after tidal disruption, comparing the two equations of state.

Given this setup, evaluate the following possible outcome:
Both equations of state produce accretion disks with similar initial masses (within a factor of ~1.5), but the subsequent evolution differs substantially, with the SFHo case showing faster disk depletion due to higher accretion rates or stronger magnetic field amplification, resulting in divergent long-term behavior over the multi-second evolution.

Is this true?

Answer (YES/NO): NO